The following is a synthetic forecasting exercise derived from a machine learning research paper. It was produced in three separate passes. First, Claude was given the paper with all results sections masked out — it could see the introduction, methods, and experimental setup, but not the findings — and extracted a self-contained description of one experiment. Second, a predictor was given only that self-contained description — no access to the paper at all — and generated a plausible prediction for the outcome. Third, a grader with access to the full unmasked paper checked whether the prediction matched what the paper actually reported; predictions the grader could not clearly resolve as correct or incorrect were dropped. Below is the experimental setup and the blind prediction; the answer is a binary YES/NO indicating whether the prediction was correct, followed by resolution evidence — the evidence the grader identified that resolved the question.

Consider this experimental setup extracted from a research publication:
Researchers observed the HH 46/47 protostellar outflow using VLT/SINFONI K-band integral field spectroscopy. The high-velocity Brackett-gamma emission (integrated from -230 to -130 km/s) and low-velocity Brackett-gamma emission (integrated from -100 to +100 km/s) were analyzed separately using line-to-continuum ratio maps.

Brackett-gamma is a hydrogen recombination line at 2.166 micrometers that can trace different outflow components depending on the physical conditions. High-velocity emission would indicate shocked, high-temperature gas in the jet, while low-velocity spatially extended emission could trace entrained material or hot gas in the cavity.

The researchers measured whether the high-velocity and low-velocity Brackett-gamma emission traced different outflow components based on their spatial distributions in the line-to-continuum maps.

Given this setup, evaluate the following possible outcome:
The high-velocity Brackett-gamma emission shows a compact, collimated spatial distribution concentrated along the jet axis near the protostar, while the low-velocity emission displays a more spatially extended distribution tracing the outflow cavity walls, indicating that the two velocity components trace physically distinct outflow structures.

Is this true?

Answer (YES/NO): NO